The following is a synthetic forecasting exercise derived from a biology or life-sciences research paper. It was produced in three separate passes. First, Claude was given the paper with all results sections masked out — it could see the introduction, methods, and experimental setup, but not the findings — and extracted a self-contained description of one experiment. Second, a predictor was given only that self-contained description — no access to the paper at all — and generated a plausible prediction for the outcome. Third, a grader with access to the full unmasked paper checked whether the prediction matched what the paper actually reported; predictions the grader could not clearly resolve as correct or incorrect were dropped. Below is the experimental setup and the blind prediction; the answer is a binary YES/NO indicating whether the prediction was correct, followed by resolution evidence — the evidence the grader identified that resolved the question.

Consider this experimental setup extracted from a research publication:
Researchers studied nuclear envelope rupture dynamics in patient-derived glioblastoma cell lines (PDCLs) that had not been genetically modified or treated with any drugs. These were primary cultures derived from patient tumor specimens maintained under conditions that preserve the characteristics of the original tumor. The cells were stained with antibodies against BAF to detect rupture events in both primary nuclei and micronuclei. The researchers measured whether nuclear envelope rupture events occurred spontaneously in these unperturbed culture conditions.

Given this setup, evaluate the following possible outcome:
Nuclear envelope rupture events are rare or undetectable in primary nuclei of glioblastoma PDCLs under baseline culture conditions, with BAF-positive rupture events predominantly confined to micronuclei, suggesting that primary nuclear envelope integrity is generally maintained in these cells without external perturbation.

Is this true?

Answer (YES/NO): NO